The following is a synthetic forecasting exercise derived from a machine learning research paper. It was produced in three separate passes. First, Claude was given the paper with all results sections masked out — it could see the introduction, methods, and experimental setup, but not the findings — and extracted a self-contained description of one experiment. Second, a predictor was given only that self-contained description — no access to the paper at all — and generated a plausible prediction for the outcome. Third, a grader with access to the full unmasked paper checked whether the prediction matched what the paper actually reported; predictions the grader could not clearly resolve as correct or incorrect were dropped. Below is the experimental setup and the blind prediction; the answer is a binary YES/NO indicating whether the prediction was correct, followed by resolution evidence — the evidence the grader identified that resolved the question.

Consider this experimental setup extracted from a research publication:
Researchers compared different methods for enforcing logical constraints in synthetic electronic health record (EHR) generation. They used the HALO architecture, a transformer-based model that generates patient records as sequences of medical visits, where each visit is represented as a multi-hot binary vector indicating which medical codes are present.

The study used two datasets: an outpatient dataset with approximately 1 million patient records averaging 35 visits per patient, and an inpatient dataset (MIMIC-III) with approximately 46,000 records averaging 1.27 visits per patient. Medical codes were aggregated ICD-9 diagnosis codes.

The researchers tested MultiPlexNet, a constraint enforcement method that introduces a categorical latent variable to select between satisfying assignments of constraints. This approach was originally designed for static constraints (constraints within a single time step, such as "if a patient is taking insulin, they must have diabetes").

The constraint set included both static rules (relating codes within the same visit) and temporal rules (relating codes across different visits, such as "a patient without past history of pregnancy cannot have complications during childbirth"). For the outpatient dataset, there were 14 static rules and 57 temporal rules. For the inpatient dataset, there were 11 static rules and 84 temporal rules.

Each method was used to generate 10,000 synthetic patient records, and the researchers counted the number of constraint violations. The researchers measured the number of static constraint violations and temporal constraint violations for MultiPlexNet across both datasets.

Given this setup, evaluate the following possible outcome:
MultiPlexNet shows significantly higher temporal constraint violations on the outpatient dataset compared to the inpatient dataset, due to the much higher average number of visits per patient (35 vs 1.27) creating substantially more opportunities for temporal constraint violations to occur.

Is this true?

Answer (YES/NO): NO